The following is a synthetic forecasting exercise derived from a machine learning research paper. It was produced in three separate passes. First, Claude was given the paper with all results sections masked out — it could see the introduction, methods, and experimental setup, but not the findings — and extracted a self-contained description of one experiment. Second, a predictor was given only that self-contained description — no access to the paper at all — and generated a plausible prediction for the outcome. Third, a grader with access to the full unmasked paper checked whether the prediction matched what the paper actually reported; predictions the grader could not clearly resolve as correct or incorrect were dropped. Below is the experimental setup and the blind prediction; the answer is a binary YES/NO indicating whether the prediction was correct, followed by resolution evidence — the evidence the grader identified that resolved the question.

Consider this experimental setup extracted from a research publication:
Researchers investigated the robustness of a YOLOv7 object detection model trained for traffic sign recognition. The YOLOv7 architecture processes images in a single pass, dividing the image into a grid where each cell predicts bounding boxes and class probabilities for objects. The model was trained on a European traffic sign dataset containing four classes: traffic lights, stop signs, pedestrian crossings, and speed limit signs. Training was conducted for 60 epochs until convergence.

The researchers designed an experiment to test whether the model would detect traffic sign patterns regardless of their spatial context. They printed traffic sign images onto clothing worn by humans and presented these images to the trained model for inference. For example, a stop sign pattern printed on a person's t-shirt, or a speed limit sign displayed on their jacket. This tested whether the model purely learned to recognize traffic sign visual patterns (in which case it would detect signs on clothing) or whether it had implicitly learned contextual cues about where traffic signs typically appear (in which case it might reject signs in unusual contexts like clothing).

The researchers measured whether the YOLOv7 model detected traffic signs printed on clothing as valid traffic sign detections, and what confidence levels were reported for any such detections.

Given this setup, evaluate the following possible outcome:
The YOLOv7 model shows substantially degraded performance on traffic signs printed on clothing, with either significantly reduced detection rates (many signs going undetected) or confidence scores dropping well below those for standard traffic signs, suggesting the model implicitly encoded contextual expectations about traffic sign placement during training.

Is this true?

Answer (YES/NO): NO